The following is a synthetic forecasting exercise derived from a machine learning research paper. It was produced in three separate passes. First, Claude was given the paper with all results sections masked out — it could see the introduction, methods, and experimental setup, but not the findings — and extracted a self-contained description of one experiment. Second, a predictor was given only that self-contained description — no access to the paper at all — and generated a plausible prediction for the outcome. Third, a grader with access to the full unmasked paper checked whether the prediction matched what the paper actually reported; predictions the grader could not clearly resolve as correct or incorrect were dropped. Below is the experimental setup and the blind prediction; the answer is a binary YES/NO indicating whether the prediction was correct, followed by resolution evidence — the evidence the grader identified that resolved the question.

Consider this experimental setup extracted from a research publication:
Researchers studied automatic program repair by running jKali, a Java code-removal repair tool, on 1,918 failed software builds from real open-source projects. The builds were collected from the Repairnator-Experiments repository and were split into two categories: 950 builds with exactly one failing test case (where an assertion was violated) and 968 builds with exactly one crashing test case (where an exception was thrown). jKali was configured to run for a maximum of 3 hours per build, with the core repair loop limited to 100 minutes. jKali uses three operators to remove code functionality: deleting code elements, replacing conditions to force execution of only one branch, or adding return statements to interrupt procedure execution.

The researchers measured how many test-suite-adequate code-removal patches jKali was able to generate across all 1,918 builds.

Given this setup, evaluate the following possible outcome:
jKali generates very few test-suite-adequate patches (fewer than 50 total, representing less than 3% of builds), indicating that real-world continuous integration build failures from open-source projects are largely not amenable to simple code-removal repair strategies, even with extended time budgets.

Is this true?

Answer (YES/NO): YES